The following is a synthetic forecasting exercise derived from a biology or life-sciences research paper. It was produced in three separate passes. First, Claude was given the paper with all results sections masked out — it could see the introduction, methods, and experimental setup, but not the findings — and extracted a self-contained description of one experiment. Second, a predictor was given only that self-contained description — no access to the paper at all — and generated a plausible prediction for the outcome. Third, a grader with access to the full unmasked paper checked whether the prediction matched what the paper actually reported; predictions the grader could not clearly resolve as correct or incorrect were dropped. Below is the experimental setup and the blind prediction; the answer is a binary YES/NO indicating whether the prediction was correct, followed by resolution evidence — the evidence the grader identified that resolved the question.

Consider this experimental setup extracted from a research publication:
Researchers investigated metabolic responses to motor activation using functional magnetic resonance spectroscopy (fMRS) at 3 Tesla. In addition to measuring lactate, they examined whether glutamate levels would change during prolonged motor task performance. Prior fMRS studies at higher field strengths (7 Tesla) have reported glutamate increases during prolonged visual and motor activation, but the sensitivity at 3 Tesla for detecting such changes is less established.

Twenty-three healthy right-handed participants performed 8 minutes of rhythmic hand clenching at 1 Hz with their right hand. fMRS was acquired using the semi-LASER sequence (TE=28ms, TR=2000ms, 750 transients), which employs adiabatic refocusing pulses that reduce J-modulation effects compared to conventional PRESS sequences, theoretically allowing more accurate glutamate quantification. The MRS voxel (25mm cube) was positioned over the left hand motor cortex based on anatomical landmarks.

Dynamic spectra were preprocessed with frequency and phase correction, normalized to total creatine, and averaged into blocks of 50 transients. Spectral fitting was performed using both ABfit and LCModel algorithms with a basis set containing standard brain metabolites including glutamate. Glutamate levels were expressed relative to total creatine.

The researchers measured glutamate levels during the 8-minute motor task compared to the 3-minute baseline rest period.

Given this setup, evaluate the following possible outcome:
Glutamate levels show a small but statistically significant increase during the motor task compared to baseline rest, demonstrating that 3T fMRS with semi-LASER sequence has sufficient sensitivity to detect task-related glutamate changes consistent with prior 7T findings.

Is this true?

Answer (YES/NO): NO